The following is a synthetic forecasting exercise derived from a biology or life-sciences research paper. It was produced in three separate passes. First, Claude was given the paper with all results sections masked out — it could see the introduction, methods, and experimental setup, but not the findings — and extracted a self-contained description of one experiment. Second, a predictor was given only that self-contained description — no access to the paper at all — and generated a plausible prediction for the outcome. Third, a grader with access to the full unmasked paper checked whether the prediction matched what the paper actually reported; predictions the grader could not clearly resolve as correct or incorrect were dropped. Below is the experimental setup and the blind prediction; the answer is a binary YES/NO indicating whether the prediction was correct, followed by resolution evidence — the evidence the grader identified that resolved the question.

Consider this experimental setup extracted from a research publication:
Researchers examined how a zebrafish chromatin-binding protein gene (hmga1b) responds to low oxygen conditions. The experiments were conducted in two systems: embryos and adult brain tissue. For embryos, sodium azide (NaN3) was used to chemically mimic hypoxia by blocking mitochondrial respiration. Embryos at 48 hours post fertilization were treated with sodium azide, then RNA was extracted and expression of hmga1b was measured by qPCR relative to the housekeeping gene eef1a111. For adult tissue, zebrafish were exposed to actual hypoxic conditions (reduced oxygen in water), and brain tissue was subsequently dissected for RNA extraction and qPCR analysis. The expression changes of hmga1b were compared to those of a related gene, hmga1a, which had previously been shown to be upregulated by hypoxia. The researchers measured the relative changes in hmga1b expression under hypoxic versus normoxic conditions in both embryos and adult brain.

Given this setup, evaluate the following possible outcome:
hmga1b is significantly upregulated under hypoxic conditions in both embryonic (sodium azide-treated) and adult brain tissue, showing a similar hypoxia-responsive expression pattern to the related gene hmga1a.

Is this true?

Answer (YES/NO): YES